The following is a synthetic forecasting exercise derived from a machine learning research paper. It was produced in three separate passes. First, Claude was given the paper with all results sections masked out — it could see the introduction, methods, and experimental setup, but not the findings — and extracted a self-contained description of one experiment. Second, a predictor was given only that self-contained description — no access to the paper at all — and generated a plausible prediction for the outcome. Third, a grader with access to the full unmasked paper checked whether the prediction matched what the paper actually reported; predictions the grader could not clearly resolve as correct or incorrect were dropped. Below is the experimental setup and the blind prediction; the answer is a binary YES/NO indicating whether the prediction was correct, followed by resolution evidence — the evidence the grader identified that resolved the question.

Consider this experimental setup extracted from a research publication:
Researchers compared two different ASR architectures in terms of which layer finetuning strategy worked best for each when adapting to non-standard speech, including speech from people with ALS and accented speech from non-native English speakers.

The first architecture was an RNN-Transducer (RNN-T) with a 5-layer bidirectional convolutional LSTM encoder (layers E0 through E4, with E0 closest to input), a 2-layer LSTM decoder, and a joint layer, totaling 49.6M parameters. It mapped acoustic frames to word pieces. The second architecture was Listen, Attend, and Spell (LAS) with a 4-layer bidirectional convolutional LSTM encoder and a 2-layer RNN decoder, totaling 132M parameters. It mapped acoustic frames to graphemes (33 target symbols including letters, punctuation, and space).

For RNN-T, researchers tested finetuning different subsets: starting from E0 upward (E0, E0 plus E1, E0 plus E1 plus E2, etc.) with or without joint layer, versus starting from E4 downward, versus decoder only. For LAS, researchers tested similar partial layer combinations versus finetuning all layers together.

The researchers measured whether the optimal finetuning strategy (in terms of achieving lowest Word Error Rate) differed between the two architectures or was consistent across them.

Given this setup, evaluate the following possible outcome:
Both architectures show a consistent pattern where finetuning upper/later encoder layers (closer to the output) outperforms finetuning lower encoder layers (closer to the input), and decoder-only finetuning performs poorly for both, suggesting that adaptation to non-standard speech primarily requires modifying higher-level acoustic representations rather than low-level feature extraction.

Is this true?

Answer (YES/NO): NO